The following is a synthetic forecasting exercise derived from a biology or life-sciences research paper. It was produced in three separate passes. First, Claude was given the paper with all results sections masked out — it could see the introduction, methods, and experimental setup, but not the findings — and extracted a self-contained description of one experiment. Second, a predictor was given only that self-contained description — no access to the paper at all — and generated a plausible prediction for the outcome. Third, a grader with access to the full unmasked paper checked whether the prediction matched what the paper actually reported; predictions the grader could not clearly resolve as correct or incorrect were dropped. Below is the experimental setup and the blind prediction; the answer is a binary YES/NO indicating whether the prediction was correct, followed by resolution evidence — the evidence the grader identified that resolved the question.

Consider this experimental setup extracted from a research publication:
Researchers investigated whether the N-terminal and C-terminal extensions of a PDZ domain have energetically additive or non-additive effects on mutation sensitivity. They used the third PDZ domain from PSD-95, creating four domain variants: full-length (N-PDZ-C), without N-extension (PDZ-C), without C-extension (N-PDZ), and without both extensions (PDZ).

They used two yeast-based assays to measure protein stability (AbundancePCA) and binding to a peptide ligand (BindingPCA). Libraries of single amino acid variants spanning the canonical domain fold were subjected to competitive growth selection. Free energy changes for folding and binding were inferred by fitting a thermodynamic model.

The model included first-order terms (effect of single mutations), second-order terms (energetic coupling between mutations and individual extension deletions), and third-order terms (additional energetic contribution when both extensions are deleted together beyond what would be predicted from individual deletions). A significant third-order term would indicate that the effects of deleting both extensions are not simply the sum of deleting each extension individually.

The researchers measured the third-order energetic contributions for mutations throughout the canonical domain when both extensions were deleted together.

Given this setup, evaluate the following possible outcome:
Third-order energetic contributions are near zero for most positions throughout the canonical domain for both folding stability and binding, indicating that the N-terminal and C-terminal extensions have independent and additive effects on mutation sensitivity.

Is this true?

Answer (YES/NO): YES